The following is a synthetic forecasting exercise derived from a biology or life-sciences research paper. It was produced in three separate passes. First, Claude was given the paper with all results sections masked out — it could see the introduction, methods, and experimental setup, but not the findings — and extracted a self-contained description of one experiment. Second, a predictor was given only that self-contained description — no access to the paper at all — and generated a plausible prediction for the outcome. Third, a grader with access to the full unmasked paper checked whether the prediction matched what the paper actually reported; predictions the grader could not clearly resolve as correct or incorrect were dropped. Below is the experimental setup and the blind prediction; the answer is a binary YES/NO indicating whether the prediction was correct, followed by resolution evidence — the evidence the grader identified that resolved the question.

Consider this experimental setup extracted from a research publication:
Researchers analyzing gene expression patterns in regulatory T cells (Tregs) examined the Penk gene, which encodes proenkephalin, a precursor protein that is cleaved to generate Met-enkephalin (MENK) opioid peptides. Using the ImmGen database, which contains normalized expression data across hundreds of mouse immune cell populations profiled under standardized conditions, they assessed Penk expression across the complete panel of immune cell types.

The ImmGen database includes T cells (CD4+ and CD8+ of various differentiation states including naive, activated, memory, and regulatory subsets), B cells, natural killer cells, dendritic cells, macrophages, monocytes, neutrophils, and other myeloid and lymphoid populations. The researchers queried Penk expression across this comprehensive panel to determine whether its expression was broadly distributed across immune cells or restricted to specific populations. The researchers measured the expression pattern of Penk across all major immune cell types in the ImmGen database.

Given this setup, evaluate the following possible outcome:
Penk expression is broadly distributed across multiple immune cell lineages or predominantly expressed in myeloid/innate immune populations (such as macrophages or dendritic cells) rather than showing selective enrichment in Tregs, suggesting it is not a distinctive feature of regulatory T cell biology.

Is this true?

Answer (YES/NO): NO